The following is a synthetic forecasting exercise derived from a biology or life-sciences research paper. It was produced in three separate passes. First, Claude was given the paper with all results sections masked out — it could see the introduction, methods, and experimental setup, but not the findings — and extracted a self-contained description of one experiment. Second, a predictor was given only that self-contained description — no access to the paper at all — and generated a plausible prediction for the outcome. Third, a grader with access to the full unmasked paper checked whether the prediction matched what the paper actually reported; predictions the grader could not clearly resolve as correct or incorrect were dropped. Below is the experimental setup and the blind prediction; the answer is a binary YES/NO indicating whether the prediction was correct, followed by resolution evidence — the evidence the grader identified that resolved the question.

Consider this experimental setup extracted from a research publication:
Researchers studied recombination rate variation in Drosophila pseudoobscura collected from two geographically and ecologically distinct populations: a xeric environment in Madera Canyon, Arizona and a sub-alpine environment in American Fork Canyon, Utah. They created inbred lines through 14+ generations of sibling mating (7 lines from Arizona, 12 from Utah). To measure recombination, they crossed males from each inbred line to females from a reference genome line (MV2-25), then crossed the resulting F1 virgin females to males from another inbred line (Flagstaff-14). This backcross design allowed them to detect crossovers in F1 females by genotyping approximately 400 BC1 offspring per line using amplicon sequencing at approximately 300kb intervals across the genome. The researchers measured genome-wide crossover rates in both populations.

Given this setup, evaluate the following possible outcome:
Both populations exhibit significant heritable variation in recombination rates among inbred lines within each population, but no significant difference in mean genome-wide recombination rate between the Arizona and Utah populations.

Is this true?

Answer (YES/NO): NO